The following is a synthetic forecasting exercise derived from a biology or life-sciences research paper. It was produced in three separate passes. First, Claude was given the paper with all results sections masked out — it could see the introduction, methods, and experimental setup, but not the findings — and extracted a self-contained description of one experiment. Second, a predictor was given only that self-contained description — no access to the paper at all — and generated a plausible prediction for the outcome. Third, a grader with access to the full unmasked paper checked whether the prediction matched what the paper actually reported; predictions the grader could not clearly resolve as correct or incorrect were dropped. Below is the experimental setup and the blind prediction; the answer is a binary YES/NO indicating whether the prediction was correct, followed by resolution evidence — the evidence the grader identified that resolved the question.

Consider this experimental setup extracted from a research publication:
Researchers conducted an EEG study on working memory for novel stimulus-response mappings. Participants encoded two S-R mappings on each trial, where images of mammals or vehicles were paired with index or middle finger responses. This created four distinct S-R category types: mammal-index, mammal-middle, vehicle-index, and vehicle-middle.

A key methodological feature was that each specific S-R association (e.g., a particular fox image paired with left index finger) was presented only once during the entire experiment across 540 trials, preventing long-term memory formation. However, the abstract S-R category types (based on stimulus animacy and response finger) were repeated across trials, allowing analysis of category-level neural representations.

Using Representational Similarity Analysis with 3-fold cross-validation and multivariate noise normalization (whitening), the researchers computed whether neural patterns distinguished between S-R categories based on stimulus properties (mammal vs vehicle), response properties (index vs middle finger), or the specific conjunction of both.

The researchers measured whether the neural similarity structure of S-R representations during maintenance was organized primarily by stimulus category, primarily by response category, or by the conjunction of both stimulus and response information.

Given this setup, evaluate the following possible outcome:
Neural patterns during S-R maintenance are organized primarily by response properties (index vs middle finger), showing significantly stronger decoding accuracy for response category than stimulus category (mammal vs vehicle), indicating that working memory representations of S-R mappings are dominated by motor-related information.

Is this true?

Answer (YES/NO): NO